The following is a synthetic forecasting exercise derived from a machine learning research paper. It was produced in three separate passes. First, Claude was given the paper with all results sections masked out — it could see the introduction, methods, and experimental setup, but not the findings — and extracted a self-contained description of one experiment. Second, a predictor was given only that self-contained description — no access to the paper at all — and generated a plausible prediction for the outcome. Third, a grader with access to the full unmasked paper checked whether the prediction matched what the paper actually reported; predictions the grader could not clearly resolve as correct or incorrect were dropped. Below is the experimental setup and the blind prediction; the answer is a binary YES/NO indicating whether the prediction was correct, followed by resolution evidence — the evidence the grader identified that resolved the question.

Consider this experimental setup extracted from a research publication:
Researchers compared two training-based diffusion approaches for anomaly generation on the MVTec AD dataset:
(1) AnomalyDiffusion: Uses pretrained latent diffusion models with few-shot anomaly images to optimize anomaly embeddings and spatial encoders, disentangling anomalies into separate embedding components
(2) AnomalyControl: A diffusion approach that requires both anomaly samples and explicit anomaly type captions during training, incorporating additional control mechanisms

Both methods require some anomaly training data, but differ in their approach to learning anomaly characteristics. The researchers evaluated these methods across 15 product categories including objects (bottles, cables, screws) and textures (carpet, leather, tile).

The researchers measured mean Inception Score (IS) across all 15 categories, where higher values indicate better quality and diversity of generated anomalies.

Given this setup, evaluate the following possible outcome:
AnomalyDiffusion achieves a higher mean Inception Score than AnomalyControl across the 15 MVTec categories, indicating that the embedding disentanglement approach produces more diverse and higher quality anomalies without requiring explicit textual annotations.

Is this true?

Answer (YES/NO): NO